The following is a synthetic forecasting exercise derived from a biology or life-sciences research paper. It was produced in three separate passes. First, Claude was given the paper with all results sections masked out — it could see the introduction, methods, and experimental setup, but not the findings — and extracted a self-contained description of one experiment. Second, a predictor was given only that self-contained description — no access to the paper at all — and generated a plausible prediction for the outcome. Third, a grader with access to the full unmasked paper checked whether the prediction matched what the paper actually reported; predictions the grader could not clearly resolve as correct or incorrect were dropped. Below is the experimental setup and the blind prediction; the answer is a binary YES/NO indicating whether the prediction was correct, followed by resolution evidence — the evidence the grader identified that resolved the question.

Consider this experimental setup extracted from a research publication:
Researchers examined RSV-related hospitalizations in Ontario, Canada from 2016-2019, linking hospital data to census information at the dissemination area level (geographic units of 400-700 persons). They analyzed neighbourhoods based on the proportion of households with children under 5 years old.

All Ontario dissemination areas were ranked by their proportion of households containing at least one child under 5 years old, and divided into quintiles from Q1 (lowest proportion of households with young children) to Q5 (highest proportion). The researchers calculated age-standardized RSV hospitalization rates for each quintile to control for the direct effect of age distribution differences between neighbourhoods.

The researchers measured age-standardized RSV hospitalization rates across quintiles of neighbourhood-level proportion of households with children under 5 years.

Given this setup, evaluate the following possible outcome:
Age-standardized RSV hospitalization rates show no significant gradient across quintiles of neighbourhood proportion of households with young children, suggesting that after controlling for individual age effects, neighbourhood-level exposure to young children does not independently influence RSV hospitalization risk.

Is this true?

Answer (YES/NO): NO